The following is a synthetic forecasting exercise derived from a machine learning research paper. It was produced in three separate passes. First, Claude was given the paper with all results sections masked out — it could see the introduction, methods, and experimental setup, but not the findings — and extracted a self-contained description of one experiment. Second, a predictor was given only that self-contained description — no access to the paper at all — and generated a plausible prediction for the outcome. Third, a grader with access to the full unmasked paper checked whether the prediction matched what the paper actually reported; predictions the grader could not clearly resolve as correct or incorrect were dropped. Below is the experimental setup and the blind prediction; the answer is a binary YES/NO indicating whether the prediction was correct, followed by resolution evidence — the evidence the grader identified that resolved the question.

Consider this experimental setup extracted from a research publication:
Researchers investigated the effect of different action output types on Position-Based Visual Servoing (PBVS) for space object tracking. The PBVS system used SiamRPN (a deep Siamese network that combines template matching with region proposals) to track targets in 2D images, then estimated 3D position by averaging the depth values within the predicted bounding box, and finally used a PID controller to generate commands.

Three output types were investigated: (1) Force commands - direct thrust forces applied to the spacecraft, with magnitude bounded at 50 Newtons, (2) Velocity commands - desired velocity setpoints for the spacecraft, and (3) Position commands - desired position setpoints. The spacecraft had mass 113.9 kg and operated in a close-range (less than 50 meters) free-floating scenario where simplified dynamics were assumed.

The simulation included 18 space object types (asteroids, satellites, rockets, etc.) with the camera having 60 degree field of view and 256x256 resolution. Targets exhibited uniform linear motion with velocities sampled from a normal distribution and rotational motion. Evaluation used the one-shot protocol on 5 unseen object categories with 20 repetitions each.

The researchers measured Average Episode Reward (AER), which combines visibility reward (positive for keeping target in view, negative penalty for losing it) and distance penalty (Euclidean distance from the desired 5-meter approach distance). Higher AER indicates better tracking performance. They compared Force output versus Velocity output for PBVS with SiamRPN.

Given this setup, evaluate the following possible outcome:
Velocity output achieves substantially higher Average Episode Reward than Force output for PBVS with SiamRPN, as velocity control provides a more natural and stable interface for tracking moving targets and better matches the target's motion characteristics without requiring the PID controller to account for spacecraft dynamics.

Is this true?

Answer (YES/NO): YES